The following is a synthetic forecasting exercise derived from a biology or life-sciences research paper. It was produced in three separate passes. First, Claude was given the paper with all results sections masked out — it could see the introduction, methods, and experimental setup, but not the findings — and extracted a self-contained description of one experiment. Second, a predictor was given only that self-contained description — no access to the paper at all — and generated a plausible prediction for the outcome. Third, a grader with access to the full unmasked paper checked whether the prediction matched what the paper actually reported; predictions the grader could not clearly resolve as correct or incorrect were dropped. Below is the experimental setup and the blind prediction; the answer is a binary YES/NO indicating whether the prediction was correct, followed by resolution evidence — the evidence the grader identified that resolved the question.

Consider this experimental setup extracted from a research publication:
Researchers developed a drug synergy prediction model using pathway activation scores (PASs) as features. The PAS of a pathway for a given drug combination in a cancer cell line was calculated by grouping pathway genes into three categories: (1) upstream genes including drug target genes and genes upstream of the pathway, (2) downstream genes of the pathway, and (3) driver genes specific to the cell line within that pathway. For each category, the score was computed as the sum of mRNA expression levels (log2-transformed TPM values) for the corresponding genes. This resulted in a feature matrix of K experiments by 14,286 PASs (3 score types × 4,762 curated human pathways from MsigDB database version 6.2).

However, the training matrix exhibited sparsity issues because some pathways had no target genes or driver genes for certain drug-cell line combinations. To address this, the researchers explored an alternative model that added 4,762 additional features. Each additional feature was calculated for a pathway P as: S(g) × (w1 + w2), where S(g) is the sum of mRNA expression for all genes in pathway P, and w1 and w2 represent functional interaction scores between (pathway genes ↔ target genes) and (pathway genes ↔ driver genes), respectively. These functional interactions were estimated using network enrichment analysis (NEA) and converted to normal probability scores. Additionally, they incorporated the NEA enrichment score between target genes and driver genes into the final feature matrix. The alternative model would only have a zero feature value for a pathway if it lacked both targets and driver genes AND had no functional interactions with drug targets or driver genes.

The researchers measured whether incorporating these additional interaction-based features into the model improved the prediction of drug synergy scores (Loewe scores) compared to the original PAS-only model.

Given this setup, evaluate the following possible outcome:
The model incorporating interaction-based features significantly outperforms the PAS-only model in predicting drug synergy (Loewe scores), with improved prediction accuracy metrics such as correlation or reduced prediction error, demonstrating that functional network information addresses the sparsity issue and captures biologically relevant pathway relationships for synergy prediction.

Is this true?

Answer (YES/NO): NO